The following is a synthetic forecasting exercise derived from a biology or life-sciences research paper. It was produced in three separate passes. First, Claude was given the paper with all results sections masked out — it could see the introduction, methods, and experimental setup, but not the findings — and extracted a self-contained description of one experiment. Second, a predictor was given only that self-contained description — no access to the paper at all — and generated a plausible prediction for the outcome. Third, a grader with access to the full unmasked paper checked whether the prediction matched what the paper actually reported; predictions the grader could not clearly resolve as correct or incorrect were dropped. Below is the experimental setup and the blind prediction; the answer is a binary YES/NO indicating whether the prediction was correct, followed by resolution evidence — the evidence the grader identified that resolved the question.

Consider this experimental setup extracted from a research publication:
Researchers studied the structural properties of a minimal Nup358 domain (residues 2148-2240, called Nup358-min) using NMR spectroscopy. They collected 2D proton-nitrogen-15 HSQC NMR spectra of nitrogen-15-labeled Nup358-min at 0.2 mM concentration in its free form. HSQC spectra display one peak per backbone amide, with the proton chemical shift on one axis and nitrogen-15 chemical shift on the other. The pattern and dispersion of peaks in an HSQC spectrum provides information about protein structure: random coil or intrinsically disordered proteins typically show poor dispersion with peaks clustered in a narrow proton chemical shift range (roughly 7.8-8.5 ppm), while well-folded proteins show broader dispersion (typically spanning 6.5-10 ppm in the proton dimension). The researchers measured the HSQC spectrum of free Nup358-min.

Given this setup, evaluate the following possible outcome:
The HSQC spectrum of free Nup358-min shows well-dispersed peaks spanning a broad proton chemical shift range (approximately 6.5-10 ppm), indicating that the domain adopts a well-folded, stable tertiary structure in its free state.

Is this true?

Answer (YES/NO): NO